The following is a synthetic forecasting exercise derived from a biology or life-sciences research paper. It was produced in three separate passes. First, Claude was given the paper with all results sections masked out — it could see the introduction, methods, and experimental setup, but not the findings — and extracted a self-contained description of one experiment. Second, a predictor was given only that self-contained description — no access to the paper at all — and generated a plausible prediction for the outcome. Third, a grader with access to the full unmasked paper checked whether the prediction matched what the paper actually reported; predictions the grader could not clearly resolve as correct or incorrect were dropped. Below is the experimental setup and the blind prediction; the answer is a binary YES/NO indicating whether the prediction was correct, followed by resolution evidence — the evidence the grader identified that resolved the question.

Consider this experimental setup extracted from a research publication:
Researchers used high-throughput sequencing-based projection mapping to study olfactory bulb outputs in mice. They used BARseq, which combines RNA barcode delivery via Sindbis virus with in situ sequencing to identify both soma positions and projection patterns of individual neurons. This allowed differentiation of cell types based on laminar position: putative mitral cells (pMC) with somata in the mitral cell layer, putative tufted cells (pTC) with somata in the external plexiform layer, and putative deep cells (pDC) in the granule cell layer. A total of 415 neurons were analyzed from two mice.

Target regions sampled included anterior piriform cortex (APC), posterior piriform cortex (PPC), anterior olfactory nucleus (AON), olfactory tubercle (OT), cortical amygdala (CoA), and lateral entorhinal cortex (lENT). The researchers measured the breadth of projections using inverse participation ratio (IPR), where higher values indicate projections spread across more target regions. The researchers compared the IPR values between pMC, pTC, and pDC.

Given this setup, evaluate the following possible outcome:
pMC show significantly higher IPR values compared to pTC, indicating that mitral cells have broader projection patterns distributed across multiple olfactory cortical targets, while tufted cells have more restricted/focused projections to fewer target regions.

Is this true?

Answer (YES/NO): YES